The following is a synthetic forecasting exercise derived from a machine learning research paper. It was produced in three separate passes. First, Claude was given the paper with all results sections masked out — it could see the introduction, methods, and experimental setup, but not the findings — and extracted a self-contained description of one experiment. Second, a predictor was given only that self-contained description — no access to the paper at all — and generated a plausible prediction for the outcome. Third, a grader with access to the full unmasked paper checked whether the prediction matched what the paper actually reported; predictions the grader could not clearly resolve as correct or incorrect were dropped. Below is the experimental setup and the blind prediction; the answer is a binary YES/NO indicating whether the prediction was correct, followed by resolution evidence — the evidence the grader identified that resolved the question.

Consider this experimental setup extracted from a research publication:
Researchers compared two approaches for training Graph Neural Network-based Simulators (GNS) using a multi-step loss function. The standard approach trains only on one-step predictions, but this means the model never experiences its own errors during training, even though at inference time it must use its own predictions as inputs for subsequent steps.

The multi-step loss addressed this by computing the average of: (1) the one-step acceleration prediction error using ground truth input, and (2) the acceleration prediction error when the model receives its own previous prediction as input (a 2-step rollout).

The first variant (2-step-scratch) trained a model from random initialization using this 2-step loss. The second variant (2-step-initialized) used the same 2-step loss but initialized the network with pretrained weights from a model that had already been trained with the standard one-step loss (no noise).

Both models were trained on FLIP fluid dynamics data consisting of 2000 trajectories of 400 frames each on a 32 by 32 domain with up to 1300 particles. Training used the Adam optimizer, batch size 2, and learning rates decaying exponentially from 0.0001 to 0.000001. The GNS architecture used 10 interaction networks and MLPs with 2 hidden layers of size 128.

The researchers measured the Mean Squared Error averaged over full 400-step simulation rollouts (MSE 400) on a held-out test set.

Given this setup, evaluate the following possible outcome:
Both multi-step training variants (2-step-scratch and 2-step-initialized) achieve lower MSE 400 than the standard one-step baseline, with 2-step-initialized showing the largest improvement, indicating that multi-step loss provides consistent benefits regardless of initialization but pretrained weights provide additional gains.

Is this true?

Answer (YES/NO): YES